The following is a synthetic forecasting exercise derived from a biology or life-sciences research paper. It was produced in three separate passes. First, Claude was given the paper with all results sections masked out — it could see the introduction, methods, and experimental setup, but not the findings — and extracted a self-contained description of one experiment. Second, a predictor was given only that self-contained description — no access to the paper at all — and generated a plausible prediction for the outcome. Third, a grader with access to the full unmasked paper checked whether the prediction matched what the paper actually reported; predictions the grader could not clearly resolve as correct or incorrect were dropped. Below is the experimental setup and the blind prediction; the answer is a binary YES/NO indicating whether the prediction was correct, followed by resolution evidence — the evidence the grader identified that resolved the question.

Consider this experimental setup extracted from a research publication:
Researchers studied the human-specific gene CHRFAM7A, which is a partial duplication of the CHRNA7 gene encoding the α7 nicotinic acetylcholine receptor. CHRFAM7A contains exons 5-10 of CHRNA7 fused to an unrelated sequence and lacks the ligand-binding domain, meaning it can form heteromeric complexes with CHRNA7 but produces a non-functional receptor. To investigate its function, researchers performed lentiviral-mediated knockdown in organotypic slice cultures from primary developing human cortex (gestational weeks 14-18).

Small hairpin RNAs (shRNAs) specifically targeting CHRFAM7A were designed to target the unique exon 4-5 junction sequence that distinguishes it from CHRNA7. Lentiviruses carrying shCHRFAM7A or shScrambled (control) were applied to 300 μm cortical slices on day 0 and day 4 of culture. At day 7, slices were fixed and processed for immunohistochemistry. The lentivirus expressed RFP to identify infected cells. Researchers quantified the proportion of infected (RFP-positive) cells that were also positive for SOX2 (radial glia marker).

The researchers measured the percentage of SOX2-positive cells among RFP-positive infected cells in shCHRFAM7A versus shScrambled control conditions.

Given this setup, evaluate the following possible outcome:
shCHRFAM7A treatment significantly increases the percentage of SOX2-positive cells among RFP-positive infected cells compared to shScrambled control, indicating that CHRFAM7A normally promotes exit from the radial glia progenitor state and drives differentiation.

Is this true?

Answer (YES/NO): NO